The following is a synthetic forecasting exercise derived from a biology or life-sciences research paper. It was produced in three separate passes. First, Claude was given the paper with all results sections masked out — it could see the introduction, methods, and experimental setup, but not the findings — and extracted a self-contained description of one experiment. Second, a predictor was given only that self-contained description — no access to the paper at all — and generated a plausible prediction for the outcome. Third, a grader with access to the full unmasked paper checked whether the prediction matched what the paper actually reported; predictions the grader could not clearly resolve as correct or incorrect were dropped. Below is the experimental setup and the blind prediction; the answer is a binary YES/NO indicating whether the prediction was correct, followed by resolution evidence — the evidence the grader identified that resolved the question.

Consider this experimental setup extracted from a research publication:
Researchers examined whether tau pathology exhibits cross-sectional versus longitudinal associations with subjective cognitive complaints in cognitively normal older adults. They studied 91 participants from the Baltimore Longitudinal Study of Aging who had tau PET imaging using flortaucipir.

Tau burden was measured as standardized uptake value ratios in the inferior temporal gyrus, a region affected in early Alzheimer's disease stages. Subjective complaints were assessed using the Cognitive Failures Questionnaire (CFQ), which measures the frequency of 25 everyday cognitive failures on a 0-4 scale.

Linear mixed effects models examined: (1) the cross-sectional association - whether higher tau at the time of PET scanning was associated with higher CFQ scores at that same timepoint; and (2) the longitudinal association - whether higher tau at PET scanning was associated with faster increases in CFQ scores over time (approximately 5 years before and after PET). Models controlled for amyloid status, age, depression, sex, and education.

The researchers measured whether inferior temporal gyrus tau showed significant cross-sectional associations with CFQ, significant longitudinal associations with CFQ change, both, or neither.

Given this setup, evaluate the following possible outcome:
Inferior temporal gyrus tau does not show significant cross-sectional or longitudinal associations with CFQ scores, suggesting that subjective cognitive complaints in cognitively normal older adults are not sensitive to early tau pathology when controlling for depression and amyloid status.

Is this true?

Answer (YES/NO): YES